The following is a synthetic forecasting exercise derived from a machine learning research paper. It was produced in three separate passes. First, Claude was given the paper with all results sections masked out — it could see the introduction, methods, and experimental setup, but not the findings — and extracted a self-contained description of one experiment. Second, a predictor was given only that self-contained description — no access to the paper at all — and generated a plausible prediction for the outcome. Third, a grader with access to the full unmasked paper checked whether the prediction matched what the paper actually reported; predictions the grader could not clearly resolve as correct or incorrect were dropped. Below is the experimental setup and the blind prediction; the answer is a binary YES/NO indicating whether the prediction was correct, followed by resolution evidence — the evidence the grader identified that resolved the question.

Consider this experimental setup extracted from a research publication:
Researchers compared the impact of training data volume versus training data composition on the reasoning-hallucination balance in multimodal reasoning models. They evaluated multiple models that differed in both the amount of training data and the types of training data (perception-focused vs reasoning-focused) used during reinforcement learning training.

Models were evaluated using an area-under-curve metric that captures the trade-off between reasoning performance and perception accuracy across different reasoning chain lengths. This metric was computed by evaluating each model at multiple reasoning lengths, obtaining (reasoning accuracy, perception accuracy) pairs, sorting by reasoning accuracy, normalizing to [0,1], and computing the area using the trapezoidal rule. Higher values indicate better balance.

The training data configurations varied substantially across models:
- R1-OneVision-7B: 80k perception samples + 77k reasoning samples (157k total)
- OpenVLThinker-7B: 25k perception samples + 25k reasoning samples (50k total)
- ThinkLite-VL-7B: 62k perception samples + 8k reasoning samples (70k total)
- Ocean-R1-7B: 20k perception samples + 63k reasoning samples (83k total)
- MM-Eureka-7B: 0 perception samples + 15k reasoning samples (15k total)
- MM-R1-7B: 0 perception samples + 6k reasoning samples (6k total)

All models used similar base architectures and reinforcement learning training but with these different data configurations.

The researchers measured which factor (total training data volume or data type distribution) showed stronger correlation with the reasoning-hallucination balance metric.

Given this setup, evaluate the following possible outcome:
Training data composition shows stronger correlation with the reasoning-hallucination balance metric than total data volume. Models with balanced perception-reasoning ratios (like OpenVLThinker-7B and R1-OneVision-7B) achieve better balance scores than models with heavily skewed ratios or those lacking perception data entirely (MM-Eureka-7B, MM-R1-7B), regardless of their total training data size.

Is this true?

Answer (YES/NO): NO